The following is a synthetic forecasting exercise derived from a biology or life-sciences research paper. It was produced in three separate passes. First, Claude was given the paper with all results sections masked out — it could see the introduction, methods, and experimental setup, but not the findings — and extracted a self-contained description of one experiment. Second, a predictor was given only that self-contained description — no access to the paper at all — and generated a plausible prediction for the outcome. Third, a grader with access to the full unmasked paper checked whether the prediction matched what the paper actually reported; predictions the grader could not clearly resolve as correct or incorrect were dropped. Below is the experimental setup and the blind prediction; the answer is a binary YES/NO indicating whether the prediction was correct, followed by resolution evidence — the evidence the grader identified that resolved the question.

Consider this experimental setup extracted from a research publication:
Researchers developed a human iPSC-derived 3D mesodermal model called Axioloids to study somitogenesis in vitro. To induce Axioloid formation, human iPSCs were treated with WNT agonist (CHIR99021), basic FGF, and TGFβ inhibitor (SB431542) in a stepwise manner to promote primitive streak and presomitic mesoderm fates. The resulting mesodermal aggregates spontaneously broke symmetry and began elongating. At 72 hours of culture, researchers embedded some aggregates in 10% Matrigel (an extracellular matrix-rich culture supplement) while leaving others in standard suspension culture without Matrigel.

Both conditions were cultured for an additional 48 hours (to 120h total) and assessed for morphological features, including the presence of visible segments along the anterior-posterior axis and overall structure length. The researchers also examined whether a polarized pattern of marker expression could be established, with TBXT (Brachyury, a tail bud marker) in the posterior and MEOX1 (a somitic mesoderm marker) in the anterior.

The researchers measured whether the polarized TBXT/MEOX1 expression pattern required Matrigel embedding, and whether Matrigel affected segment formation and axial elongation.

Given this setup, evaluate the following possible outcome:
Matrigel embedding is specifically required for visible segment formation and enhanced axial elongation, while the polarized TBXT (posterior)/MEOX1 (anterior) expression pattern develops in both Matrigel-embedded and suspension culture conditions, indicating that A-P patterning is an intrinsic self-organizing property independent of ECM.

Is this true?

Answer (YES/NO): YES